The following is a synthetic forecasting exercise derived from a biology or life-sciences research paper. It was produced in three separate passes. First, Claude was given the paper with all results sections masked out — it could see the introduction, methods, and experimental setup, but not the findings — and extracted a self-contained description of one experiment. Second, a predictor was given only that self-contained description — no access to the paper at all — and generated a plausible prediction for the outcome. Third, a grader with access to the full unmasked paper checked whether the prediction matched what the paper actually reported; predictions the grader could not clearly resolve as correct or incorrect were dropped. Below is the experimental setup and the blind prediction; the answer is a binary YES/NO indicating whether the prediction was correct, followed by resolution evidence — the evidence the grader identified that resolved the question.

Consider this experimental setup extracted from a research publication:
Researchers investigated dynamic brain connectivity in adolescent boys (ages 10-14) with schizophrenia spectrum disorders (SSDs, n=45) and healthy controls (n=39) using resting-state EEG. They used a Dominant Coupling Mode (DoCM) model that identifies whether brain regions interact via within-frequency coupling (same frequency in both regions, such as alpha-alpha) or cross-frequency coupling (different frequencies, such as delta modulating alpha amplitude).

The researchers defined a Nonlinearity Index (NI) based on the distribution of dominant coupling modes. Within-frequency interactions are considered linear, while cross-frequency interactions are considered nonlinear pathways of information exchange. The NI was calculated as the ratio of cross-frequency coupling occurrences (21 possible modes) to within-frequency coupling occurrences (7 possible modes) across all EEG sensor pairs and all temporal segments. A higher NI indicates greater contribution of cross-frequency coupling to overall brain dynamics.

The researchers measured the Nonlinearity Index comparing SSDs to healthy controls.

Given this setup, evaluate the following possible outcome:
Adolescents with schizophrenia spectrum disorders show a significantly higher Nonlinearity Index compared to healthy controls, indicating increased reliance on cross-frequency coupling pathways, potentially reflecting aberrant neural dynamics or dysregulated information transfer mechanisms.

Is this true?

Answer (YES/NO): YES